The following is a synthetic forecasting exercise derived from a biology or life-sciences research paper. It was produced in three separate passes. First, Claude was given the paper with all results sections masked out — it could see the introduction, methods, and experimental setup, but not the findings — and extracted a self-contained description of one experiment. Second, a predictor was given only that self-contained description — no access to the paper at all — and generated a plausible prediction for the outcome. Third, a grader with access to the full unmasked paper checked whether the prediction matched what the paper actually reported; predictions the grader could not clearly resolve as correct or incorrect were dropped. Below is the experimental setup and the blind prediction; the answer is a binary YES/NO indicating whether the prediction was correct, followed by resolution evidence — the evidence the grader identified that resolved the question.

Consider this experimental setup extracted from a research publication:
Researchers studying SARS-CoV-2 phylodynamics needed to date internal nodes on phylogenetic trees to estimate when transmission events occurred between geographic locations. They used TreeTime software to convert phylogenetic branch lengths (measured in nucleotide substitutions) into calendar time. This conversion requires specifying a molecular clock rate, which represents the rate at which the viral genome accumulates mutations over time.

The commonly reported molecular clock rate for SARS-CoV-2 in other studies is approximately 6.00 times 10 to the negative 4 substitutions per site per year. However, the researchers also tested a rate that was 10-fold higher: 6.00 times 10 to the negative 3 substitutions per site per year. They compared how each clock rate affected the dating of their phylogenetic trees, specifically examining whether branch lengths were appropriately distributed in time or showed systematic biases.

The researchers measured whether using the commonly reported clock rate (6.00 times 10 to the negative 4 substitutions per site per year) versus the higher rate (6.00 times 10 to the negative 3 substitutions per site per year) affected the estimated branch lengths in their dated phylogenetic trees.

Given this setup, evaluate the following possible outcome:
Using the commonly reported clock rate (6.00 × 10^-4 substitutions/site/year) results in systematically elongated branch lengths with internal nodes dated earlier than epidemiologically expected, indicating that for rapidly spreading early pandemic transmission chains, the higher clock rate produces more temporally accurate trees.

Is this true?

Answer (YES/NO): YES